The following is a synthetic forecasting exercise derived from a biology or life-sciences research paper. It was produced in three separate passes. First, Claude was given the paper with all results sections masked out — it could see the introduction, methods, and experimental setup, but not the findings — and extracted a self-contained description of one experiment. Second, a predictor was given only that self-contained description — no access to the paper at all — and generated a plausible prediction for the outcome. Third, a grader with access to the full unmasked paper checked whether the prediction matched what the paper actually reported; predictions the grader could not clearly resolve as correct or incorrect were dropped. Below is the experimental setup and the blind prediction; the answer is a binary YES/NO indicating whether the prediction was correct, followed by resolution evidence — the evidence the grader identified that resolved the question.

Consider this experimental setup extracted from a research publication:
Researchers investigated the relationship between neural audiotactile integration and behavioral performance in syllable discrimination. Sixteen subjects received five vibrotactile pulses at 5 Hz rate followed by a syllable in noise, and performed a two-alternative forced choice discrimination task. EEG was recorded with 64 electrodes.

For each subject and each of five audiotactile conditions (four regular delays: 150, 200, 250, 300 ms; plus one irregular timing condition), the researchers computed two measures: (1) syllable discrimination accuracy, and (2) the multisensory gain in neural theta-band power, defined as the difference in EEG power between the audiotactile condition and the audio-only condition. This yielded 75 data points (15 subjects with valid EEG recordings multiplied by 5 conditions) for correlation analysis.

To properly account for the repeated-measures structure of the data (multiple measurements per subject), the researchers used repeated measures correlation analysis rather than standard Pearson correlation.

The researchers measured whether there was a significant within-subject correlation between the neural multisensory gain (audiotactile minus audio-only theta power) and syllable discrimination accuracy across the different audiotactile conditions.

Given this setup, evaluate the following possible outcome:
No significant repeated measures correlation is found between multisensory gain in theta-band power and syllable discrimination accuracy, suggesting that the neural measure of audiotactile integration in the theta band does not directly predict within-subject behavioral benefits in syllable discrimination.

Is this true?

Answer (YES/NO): NO